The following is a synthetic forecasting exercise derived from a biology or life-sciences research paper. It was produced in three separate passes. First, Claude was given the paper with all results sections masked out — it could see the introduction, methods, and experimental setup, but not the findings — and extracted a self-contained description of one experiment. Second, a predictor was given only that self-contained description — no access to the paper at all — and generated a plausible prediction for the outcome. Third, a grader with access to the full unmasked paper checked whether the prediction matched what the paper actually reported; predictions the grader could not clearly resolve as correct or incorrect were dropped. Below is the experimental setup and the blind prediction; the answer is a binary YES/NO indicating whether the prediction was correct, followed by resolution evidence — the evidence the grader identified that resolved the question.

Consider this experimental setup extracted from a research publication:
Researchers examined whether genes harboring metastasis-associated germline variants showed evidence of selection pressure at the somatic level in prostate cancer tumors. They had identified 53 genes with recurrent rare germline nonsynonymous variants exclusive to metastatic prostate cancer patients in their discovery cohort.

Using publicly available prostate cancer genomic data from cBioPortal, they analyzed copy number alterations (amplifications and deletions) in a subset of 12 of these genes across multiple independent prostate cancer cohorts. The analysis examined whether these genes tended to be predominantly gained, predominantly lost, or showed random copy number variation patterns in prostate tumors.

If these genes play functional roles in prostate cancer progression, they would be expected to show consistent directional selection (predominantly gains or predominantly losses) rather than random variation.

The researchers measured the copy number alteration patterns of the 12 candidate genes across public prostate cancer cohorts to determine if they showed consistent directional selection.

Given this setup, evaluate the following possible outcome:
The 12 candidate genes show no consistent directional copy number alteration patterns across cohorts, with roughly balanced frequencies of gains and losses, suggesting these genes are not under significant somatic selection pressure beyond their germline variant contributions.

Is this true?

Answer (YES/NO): NO